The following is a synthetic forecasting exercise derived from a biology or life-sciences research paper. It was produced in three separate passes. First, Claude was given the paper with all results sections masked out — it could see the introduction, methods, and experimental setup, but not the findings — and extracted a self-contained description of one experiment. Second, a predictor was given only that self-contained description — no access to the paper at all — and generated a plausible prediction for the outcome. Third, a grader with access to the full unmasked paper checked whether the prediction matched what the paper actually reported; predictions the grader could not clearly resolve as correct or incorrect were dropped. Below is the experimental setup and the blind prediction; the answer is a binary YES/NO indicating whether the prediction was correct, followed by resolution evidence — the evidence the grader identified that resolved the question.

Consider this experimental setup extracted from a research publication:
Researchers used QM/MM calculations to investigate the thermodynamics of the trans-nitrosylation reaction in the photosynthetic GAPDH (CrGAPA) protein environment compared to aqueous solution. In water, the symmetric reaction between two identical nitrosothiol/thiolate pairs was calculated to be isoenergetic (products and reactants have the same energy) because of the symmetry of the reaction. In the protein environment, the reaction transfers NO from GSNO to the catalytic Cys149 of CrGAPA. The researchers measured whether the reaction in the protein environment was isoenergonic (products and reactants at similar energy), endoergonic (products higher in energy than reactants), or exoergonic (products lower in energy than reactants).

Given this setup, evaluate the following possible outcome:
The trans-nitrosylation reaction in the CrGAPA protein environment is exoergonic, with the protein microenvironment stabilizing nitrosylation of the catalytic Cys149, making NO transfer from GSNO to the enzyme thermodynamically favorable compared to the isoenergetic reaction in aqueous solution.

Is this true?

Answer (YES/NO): YES